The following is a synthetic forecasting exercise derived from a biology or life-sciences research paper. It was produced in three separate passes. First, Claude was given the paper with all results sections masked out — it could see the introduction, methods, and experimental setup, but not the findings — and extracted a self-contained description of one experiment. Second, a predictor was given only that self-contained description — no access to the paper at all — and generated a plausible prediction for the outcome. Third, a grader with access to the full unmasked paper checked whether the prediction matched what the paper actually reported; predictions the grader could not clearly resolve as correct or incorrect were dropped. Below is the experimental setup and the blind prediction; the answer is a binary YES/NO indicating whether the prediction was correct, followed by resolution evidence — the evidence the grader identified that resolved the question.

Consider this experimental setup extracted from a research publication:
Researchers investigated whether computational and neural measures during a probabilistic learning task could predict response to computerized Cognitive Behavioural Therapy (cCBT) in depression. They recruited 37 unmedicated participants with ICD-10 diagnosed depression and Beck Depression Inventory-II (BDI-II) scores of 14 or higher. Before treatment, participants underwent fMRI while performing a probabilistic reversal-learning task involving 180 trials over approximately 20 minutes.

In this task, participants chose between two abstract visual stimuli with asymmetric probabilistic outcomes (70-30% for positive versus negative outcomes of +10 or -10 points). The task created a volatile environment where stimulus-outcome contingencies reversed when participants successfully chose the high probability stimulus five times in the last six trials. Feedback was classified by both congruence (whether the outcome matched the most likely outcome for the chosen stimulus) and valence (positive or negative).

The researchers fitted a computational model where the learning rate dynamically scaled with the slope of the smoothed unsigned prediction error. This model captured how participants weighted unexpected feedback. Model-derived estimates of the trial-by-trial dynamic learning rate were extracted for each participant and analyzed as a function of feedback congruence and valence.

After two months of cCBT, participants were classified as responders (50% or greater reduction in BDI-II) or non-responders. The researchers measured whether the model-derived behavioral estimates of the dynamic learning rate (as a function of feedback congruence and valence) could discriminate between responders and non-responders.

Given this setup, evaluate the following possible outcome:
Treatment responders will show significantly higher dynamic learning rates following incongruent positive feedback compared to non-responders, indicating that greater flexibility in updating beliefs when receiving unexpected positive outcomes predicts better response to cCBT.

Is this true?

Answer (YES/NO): NO